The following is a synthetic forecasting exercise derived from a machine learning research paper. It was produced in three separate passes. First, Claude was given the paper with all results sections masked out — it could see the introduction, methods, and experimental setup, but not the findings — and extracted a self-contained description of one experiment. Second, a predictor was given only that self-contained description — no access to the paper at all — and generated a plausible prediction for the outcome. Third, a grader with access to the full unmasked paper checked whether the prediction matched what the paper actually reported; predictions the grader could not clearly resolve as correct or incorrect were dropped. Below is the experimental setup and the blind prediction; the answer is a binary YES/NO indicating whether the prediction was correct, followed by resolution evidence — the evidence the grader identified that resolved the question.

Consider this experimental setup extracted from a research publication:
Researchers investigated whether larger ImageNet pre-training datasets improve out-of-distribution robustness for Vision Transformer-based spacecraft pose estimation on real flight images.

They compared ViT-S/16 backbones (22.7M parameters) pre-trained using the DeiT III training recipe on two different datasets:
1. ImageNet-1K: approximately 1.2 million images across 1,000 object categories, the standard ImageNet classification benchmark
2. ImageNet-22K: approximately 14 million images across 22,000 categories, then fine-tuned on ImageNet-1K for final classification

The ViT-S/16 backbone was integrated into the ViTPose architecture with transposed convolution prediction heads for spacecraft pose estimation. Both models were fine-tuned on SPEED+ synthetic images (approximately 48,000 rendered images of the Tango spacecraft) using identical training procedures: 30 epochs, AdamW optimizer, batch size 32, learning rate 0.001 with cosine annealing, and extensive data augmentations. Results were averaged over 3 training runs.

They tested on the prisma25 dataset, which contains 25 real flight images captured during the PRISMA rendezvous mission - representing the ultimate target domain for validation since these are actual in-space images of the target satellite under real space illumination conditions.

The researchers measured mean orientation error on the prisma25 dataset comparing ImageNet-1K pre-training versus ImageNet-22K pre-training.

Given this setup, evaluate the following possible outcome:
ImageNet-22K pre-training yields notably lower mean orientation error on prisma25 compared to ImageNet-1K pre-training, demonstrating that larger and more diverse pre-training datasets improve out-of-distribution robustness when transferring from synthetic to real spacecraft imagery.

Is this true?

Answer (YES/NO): NO